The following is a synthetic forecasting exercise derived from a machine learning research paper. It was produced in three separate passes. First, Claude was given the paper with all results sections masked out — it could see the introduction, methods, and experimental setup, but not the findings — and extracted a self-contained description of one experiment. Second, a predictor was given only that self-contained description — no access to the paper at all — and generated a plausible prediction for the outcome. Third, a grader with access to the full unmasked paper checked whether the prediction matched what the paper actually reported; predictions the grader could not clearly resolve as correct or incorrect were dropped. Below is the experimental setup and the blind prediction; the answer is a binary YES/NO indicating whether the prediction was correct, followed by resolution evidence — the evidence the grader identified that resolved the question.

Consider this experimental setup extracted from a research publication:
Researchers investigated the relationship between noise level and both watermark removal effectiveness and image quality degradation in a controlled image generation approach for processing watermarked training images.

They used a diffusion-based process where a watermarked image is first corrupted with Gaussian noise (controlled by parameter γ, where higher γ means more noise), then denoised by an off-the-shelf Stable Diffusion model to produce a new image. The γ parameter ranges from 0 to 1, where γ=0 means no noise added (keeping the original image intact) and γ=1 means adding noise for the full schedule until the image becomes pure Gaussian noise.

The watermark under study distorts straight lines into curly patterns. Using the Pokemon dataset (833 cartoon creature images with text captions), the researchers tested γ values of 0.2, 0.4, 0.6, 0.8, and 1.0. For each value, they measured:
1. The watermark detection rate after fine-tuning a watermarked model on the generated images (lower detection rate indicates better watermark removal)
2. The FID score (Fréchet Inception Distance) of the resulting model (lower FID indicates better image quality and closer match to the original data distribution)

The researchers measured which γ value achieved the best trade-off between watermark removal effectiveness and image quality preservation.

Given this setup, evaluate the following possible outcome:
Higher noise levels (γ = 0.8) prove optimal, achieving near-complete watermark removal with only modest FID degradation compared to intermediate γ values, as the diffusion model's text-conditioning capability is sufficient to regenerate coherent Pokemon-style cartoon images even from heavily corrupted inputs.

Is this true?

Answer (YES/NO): NO